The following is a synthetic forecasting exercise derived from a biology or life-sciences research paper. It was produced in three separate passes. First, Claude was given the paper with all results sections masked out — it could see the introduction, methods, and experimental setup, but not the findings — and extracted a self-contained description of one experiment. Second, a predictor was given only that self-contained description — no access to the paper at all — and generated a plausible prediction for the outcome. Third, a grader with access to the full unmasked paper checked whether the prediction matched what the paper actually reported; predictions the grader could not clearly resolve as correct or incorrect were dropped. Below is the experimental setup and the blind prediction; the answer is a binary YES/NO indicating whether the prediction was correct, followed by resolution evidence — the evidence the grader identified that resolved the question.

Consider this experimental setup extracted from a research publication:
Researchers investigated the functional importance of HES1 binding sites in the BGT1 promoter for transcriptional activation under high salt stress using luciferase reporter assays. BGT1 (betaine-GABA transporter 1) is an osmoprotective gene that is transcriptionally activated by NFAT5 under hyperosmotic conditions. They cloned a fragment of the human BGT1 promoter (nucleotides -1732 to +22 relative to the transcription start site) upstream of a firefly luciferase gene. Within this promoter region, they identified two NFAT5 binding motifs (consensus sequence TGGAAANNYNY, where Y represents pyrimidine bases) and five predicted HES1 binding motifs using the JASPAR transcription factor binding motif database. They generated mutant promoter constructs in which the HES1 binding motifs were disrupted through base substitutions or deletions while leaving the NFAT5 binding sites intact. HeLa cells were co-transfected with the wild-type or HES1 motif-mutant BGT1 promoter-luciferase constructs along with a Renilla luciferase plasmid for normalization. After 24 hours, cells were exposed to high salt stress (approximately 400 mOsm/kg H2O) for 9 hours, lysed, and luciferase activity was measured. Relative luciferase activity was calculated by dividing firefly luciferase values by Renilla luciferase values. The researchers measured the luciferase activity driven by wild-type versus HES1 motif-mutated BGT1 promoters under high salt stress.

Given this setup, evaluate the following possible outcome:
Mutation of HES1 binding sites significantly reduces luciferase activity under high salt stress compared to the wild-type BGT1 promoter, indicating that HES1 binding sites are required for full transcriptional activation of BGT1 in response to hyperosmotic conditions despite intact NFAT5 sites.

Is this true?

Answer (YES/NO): YES